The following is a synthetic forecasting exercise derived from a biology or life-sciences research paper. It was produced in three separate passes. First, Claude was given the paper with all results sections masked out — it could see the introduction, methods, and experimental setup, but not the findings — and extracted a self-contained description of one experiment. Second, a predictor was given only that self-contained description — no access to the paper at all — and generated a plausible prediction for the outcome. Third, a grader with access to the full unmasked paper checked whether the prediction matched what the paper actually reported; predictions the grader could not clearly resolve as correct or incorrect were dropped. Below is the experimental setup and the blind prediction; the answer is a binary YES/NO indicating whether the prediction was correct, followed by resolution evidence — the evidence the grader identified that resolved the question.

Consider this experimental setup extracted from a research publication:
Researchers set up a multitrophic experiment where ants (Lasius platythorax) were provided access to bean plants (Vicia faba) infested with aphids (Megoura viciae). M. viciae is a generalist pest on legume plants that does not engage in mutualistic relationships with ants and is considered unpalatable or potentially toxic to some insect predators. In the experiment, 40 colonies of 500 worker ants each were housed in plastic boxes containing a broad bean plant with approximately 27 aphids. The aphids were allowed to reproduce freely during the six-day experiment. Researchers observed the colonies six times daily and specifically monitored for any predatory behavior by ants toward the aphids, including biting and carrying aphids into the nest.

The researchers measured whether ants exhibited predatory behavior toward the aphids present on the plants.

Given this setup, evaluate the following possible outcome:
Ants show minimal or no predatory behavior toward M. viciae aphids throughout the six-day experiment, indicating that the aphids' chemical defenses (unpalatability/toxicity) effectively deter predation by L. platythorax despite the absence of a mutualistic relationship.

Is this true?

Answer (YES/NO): YES